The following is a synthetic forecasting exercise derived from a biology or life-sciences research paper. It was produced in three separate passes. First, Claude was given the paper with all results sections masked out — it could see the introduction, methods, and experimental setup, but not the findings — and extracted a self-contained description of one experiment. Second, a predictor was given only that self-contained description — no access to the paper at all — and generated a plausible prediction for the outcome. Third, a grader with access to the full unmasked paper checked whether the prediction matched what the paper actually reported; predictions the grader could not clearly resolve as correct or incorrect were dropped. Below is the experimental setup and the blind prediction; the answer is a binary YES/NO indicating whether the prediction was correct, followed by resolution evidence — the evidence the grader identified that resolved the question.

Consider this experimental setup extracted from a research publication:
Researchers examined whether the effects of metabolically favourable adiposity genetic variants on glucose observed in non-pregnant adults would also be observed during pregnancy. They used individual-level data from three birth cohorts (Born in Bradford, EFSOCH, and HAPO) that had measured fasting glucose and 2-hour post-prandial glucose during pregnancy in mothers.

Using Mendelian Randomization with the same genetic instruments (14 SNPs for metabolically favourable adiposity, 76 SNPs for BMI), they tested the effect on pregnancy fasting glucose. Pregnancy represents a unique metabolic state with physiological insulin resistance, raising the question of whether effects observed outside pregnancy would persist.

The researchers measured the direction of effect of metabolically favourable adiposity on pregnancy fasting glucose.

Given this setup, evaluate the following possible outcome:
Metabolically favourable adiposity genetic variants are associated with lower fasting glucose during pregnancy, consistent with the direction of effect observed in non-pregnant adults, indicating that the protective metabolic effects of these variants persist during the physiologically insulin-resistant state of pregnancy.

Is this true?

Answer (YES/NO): YES